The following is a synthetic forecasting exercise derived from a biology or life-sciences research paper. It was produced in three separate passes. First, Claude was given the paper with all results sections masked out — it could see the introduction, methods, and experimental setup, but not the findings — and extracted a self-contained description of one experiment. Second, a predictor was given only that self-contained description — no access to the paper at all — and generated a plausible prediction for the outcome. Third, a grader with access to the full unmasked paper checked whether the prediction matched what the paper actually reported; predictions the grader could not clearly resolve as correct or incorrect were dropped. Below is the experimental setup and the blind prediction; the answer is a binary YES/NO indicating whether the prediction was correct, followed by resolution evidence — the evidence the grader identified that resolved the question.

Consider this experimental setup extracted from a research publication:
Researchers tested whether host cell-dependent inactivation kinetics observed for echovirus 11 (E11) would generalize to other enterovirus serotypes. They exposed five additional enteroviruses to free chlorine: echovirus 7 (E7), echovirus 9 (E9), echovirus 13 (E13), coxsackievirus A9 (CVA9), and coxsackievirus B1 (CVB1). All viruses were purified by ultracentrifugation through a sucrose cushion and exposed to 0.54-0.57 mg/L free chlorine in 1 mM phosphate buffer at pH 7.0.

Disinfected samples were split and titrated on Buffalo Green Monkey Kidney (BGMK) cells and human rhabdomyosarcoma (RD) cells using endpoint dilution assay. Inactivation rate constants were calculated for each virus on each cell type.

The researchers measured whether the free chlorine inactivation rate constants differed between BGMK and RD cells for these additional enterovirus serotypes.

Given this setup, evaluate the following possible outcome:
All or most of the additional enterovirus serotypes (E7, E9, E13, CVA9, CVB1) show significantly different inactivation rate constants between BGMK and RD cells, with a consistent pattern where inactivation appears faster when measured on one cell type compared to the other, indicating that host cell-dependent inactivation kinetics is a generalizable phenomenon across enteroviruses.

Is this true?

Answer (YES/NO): YES